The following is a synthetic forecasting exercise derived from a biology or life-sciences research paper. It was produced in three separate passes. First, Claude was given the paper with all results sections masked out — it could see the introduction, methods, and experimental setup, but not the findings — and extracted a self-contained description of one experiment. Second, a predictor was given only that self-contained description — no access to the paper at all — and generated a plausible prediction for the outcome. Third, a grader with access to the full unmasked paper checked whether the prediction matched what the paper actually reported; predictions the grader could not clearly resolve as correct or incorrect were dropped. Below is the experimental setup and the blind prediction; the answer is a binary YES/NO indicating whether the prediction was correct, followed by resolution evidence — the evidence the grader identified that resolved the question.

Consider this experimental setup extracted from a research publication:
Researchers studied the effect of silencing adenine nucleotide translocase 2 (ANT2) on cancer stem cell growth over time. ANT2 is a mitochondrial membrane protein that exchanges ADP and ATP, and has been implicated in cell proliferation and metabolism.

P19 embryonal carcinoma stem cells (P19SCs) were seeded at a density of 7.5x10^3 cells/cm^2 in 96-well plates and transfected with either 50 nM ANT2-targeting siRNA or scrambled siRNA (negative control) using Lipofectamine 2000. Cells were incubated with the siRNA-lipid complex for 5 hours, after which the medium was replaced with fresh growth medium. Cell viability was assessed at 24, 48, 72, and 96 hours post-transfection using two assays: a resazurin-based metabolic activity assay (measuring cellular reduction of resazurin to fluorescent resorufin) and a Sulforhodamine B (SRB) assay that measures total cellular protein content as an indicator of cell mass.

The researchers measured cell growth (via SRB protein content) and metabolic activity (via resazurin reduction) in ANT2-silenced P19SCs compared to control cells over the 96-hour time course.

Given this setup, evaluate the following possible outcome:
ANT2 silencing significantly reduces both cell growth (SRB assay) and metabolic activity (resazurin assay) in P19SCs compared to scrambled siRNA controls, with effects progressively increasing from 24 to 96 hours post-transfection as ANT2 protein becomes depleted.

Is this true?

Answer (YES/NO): NO